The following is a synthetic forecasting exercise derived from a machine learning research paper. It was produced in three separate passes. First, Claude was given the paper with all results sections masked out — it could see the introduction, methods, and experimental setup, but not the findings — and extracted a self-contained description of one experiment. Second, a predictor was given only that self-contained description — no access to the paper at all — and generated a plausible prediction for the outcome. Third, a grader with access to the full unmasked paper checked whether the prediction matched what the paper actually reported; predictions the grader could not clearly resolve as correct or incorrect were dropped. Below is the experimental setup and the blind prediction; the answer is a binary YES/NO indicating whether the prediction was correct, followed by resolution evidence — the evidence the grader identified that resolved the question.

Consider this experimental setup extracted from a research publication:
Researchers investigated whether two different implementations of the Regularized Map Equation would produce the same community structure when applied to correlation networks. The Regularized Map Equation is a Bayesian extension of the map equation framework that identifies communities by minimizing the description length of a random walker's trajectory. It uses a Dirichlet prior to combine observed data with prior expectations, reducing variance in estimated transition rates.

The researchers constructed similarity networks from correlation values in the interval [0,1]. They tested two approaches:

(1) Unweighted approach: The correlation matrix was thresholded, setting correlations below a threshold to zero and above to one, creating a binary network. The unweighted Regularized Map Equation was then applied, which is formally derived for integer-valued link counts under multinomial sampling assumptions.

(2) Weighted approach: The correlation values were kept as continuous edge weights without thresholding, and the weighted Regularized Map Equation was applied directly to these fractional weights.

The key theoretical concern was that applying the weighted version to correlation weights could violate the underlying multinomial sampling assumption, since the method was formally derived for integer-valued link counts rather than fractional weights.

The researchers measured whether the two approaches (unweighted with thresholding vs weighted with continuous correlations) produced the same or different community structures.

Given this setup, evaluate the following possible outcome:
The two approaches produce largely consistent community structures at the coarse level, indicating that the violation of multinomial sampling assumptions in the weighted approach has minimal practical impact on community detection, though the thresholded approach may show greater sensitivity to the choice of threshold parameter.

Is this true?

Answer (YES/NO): NO